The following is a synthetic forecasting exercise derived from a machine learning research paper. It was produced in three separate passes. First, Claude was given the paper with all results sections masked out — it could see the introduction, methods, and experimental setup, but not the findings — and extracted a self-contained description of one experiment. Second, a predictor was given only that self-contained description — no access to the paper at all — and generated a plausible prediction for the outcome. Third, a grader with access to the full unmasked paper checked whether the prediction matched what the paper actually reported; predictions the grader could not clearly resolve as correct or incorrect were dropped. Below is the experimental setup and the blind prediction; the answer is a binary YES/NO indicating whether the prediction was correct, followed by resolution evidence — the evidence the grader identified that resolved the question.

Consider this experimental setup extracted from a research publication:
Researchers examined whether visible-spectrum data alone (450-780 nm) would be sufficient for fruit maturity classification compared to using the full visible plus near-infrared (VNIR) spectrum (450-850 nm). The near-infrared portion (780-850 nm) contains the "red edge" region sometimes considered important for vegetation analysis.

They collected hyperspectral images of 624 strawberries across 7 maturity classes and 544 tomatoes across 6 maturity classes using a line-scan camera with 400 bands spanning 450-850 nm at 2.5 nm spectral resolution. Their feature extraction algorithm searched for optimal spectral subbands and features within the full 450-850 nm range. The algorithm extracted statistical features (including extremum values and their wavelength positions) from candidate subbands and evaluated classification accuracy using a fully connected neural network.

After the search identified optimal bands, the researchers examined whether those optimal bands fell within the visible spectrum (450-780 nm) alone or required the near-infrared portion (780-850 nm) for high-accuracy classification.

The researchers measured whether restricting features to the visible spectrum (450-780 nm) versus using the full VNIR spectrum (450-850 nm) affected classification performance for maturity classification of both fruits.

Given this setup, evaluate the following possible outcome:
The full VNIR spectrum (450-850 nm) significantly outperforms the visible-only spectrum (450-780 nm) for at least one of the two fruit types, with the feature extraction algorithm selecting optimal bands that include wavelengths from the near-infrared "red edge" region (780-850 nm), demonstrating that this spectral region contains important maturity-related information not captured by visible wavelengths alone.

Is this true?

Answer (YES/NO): NO